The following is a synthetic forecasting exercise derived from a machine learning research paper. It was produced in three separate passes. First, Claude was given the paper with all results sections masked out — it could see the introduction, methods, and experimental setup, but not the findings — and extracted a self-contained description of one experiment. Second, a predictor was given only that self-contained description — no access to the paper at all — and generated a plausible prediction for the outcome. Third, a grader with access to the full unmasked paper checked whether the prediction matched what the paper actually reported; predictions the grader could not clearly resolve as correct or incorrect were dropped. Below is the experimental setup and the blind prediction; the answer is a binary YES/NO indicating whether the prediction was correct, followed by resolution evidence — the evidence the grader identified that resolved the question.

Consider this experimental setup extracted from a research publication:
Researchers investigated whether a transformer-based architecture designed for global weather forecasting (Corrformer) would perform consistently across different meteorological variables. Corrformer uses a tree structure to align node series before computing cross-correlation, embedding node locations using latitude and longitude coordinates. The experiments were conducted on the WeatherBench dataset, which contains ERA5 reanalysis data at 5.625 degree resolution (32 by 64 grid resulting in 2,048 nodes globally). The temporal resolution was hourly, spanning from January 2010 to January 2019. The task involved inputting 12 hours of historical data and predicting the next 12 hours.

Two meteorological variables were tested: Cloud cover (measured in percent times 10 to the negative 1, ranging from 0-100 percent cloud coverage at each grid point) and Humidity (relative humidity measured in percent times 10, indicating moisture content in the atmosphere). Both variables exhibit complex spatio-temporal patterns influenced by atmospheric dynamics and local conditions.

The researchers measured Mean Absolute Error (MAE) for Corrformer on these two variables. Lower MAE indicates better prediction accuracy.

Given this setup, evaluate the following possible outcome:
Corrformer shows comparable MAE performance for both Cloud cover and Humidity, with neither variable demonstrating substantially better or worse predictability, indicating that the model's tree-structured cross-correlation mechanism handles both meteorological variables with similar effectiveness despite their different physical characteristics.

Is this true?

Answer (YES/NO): NO